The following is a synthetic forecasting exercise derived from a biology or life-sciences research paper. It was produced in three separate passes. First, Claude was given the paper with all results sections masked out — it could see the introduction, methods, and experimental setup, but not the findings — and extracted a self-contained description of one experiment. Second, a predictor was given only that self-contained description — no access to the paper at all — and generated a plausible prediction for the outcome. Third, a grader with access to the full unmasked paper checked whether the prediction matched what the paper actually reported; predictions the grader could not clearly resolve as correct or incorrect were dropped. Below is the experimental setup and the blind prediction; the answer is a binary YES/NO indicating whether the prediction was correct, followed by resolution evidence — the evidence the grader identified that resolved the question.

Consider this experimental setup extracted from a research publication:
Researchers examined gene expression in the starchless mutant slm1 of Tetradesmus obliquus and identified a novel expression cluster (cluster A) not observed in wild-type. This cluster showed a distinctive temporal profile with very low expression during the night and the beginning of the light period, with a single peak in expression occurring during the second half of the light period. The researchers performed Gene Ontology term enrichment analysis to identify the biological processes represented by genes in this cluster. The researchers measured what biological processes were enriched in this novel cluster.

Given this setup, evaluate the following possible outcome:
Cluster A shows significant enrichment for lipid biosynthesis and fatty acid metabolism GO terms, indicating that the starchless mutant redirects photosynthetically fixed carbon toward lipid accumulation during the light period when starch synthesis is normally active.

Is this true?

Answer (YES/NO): NO